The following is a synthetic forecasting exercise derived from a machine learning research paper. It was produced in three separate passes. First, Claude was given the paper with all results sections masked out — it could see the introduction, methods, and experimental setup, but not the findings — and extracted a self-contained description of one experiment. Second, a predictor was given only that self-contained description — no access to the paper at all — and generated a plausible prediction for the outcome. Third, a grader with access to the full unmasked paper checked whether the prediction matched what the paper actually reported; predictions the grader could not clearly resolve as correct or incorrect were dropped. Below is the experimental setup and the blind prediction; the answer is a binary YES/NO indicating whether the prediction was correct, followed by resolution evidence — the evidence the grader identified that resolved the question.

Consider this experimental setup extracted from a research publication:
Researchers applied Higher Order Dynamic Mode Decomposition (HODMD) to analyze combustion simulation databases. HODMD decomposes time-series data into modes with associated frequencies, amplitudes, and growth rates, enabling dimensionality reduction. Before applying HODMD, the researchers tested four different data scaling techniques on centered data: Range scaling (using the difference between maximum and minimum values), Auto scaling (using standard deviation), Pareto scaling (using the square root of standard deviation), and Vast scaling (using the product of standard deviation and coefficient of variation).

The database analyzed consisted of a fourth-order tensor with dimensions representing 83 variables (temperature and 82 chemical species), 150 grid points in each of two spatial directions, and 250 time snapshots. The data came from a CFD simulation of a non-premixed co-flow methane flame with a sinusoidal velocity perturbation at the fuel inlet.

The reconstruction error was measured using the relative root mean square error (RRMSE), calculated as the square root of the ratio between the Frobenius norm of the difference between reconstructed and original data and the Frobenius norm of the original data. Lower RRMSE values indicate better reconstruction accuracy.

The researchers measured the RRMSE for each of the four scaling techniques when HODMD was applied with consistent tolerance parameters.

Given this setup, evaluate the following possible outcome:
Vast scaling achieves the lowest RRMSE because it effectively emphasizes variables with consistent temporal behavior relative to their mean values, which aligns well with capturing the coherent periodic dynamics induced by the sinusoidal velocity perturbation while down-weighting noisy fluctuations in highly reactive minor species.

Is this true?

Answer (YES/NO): NO